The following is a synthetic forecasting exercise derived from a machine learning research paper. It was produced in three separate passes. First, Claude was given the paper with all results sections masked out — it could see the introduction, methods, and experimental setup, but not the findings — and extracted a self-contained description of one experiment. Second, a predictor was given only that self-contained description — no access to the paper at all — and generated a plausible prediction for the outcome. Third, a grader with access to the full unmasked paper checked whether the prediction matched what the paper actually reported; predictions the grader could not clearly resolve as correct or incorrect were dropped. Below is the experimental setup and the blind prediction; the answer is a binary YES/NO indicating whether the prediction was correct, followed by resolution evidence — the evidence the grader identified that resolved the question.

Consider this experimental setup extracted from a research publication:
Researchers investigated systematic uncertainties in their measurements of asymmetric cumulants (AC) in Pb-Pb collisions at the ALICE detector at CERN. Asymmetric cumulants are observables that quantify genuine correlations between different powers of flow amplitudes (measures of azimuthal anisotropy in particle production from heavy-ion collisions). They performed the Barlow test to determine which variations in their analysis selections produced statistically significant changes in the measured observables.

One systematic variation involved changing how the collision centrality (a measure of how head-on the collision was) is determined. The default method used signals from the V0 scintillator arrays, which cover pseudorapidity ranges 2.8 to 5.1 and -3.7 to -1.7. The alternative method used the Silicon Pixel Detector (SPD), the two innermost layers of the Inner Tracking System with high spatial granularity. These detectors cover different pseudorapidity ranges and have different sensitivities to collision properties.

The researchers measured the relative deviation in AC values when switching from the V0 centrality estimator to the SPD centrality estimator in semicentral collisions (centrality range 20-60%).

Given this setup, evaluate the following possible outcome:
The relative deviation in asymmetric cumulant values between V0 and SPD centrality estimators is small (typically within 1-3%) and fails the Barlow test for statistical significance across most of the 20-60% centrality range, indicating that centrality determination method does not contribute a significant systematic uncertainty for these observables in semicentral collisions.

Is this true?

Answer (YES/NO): NO